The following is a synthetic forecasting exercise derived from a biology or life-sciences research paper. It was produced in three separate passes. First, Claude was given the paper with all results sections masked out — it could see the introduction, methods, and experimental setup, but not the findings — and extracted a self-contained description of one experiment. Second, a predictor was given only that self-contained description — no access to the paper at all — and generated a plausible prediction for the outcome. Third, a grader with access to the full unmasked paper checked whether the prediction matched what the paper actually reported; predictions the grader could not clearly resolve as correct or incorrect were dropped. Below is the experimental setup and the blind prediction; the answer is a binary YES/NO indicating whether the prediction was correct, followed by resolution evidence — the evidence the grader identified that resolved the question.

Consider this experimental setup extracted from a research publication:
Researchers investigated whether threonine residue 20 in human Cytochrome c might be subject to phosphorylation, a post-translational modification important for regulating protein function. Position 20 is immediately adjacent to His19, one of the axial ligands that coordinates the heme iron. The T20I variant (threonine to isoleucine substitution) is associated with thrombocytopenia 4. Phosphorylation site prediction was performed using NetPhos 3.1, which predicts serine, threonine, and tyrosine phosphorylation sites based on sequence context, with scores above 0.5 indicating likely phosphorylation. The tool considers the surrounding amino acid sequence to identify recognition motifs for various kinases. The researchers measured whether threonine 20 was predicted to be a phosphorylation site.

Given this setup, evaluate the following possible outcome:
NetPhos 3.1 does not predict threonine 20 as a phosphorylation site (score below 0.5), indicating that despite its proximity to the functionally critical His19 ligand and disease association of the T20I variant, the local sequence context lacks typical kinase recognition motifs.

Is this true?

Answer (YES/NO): NO